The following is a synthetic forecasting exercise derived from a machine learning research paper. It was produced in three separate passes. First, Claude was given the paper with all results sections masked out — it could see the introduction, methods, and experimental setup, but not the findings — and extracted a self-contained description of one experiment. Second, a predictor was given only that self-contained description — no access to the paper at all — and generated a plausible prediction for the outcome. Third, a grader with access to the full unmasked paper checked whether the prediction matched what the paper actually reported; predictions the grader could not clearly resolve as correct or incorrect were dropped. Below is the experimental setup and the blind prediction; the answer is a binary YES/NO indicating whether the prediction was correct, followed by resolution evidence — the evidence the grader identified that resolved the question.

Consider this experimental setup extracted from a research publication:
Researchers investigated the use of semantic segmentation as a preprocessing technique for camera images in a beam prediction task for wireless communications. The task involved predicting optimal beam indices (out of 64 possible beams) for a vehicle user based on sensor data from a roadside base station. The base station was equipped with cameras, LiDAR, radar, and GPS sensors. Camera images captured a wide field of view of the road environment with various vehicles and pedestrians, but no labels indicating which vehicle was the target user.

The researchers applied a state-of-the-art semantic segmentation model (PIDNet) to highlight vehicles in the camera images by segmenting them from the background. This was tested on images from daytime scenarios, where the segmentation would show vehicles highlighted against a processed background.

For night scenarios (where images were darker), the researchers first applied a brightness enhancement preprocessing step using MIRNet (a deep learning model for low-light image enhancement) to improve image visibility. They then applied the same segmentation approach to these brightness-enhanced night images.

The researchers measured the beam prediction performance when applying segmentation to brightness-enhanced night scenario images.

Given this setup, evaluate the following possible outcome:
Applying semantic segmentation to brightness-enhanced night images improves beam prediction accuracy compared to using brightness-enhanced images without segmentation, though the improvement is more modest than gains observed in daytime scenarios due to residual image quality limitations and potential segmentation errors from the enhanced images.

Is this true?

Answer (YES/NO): NO